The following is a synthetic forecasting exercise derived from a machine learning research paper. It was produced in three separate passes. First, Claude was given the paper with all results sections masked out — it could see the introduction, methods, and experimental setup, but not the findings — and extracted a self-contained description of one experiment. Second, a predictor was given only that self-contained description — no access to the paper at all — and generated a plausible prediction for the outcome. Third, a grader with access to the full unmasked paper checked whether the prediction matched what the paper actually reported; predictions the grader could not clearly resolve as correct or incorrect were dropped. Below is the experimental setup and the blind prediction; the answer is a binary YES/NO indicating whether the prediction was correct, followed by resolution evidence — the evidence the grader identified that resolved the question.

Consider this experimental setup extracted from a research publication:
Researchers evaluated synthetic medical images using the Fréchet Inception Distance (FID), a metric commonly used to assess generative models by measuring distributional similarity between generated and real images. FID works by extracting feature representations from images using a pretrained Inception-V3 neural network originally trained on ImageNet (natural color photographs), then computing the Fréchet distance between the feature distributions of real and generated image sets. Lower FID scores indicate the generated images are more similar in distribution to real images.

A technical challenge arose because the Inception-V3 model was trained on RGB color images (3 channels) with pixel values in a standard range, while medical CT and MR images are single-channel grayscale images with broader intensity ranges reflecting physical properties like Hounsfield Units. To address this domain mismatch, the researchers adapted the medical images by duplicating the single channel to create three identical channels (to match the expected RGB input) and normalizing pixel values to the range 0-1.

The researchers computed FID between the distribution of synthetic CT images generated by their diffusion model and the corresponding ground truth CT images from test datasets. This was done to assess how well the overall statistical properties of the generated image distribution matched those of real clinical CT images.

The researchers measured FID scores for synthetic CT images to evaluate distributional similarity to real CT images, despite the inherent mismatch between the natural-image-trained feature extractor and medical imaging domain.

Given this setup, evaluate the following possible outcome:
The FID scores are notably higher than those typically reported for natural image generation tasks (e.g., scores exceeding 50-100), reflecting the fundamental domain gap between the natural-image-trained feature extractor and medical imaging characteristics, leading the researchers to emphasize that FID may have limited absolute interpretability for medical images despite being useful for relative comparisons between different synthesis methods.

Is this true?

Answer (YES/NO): NO